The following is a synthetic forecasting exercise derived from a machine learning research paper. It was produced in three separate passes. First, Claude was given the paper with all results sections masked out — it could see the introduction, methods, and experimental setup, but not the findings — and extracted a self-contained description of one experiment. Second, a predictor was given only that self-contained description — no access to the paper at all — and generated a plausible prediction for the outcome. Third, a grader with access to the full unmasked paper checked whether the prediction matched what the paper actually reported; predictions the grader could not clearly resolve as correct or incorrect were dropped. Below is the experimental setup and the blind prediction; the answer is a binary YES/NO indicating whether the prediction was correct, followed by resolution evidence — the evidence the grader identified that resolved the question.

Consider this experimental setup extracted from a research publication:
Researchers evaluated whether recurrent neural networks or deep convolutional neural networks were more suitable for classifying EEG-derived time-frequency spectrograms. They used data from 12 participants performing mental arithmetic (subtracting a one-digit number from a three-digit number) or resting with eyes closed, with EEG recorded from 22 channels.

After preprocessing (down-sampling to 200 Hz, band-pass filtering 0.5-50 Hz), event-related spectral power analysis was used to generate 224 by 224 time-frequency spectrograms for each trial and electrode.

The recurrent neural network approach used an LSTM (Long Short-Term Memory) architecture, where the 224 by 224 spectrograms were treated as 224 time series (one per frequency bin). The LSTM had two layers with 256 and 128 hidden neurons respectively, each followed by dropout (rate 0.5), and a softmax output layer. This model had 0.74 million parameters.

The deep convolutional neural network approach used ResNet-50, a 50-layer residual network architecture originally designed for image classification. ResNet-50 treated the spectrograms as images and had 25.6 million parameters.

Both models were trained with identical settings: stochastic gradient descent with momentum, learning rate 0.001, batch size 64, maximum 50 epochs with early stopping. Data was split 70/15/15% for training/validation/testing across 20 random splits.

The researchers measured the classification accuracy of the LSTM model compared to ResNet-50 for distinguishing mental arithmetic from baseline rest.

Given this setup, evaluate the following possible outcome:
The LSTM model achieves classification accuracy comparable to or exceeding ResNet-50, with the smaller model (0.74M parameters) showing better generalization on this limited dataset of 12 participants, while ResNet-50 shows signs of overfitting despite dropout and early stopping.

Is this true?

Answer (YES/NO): NO